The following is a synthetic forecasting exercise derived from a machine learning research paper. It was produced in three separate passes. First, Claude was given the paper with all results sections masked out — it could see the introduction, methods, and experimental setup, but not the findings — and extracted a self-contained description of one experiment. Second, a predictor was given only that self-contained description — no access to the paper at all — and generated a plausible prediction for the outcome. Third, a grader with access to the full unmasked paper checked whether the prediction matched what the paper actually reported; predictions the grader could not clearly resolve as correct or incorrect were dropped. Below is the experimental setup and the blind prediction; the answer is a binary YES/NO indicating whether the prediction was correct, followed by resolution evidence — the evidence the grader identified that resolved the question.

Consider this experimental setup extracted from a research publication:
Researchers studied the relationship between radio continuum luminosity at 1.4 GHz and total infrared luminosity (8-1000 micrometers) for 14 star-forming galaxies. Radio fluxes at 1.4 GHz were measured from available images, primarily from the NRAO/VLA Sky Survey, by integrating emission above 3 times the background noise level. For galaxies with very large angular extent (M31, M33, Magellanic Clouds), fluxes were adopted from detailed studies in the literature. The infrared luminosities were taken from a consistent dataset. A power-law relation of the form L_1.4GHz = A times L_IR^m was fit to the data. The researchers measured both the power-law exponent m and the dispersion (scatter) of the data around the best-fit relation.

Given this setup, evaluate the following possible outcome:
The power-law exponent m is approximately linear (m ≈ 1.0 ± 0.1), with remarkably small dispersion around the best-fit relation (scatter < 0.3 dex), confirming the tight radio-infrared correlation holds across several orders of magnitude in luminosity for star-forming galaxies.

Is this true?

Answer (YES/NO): YES